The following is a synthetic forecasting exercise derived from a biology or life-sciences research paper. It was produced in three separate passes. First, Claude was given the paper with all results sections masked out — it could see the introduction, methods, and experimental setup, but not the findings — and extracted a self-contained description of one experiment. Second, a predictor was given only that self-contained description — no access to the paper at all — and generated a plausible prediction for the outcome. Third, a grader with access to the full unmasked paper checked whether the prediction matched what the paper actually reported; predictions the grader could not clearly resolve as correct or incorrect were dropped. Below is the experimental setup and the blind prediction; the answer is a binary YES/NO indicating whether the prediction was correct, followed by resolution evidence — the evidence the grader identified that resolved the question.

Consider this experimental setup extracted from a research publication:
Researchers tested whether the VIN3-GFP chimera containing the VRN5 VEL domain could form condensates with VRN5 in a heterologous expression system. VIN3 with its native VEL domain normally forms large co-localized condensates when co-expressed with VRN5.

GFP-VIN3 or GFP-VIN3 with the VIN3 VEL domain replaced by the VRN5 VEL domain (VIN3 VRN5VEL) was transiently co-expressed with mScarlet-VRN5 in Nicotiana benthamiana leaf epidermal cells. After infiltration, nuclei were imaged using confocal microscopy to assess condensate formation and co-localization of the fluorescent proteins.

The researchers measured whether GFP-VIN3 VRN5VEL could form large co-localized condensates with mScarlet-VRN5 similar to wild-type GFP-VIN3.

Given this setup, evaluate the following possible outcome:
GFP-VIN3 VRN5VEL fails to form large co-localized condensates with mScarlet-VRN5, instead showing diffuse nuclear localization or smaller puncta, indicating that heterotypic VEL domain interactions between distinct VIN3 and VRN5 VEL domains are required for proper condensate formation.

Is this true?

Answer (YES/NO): YES